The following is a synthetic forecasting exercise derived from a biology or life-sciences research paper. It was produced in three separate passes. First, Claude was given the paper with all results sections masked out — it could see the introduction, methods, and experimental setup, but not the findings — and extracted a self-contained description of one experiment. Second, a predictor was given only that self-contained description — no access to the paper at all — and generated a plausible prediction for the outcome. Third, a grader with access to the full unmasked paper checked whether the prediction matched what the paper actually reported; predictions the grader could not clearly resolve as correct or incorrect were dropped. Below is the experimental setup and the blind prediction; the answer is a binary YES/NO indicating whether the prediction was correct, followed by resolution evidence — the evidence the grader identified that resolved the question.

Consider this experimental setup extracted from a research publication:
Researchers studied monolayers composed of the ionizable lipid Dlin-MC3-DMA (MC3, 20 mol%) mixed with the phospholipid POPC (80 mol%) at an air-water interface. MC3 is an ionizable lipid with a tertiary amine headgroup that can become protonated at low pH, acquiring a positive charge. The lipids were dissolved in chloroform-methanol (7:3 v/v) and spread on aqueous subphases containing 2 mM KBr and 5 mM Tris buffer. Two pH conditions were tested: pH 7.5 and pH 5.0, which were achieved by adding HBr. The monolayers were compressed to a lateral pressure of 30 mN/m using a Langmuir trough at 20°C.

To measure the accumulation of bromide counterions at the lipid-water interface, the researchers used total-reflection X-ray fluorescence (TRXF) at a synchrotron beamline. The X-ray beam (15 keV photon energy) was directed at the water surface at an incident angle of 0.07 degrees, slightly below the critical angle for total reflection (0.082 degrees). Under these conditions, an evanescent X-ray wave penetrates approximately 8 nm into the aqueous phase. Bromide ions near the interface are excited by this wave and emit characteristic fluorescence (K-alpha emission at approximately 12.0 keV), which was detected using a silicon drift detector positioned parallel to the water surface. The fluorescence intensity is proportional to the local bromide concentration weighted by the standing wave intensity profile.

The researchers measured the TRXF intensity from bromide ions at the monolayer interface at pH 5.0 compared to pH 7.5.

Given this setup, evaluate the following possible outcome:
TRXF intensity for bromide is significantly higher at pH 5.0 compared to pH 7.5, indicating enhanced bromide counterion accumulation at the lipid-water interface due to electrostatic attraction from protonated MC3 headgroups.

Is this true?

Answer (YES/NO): YES